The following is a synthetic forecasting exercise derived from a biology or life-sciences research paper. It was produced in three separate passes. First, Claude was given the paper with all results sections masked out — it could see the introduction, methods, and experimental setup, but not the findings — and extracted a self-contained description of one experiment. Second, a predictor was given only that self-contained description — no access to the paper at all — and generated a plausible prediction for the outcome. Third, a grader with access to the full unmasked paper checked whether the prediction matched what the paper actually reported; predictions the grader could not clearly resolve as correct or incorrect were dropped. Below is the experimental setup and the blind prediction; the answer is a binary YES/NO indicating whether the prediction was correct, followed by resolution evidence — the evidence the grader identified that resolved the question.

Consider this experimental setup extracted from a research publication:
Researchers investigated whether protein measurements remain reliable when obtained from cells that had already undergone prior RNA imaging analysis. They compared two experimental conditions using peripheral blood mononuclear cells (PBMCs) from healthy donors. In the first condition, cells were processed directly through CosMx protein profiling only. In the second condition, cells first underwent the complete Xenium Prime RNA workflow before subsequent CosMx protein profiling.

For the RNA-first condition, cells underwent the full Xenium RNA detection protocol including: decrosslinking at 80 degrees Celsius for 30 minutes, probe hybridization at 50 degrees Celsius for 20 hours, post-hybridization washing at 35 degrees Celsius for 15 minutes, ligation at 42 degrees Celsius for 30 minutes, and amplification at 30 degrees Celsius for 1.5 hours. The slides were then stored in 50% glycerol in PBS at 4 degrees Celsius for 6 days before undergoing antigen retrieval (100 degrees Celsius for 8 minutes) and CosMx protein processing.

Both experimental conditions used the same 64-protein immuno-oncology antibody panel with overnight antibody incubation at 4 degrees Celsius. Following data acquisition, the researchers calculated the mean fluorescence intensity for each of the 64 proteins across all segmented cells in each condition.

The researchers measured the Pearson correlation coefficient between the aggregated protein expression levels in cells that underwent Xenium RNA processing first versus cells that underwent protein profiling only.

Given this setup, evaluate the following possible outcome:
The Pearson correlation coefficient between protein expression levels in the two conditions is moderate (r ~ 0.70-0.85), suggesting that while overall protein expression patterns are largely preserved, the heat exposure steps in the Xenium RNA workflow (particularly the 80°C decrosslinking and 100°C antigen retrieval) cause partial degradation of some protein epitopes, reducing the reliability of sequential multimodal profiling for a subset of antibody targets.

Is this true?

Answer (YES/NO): NO